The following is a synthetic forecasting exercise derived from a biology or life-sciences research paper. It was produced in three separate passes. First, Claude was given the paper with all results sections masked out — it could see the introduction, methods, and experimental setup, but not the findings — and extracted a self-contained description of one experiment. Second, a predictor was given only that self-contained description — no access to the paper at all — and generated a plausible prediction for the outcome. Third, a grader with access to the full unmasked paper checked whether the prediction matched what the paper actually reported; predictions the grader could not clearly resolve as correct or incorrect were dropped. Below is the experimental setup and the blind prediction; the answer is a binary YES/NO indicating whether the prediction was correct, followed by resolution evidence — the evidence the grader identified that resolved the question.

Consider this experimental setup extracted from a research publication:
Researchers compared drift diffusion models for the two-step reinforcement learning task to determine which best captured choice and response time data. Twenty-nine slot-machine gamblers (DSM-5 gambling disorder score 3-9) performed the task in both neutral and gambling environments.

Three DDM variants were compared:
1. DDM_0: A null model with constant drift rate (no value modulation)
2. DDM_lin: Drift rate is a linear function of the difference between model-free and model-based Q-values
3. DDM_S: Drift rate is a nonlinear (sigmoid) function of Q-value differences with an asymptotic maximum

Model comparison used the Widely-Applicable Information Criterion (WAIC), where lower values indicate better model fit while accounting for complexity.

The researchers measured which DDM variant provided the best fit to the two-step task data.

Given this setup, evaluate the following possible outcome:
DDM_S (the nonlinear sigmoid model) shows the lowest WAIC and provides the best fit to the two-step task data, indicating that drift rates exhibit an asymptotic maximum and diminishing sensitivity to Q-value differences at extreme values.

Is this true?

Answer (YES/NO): YES